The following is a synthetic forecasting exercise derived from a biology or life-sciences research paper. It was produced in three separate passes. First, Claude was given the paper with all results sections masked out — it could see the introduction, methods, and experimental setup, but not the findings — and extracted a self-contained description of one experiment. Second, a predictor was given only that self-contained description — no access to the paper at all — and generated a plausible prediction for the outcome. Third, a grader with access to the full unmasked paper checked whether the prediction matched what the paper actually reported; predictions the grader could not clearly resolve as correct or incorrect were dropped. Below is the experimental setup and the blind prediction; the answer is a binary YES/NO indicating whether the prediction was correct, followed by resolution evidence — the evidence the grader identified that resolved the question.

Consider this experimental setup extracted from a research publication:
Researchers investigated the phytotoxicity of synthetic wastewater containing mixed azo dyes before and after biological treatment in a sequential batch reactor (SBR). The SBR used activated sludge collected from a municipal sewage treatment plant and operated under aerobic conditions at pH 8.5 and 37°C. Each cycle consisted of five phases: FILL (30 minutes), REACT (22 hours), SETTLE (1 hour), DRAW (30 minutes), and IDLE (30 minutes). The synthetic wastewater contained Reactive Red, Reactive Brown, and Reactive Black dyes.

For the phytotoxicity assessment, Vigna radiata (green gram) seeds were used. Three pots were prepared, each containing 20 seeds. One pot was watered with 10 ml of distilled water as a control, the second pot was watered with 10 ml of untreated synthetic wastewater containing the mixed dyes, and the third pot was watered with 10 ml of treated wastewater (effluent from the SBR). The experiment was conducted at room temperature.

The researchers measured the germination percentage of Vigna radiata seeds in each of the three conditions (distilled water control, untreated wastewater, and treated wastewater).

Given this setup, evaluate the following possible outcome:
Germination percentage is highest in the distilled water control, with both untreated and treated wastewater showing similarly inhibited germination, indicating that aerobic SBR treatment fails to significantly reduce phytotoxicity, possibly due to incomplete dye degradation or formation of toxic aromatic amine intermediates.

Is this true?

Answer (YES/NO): NO